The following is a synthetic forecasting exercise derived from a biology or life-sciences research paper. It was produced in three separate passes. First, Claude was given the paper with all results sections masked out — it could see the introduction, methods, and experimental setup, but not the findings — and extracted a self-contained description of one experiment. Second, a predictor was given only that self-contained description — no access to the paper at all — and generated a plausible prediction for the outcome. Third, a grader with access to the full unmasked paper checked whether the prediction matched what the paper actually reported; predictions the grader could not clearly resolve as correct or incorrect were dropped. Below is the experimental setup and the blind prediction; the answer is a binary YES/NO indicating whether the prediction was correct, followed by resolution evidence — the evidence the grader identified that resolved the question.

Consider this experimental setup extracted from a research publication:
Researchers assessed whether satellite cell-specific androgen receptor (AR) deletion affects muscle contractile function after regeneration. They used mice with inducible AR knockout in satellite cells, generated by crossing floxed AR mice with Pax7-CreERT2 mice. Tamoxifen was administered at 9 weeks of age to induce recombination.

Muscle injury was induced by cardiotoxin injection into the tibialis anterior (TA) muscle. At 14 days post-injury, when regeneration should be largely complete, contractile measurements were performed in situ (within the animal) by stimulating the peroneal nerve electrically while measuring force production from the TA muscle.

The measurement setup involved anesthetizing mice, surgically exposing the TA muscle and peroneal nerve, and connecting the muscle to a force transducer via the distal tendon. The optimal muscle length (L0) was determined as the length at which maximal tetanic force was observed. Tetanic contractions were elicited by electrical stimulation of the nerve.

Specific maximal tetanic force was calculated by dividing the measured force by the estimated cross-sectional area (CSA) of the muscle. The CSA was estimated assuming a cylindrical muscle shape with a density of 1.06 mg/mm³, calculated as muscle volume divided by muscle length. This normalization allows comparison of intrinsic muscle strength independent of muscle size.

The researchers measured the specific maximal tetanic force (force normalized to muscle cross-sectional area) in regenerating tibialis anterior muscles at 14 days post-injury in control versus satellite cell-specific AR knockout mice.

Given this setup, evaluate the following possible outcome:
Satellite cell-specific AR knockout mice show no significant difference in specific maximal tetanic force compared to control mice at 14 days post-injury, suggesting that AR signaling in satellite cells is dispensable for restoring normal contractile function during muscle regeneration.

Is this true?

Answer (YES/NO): NO